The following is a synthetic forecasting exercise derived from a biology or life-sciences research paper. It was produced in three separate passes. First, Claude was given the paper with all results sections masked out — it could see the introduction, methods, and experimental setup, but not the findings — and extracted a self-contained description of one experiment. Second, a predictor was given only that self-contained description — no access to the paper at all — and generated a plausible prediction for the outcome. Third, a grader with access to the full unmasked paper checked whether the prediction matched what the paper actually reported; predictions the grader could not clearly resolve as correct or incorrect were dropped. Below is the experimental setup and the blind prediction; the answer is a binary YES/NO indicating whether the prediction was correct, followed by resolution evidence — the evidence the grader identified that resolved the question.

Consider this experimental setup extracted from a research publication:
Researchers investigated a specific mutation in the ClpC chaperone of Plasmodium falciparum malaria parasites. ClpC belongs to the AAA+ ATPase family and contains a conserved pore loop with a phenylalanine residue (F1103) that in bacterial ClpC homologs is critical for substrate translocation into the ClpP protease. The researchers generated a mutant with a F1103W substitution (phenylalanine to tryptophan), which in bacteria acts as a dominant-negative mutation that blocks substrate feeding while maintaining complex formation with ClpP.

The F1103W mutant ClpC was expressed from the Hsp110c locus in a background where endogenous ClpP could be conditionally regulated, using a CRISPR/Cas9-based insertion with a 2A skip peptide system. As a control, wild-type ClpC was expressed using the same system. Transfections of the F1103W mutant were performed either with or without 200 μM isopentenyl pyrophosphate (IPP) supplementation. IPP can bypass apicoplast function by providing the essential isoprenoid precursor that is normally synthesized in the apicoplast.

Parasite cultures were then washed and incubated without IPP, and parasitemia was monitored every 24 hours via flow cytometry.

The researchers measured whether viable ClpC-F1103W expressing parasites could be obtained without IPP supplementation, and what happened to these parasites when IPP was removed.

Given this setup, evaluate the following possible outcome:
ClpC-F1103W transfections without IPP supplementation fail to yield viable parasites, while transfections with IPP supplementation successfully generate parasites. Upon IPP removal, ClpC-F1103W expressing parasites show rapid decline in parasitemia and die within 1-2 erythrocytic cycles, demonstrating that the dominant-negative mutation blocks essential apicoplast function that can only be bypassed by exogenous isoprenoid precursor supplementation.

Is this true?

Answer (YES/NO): YES